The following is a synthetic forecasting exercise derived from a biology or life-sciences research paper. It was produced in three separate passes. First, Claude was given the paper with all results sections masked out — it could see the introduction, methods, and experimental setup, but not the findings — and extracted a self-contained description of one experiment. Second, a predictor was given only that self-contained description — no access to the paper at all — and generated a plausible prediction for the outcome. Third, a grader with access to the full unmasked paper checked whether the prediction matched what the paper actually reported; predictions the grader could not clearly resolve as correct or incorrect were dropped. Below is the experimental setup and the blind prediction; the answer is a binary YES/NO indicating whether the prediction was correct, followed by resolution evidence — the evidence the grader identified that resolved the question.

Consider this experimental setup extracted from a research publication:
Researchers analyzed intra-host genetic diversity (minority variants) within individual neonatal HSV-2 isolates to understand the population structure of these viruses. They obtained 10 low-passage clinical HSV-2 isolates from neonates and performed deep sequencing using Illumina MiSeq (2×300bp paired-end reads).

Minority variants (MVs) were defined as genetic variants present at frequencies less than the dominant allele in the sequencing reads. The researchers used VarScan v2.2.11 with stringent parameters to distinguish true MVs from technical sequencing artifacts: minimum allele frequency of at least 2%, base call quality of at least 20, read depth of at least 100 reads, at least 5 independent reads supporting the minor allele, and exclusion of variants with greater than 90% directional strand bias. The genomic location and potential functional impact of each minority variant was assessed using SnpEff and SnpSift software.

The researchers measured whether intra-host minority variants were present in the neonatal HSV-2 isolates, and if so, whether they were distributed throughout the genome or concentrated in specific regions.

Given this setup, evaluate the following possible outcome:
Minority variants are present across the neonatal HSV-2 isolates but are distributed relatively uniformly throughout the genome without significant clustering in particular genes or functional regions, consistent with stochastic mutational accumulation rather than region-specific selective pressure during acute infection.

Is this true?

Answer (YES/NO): NO